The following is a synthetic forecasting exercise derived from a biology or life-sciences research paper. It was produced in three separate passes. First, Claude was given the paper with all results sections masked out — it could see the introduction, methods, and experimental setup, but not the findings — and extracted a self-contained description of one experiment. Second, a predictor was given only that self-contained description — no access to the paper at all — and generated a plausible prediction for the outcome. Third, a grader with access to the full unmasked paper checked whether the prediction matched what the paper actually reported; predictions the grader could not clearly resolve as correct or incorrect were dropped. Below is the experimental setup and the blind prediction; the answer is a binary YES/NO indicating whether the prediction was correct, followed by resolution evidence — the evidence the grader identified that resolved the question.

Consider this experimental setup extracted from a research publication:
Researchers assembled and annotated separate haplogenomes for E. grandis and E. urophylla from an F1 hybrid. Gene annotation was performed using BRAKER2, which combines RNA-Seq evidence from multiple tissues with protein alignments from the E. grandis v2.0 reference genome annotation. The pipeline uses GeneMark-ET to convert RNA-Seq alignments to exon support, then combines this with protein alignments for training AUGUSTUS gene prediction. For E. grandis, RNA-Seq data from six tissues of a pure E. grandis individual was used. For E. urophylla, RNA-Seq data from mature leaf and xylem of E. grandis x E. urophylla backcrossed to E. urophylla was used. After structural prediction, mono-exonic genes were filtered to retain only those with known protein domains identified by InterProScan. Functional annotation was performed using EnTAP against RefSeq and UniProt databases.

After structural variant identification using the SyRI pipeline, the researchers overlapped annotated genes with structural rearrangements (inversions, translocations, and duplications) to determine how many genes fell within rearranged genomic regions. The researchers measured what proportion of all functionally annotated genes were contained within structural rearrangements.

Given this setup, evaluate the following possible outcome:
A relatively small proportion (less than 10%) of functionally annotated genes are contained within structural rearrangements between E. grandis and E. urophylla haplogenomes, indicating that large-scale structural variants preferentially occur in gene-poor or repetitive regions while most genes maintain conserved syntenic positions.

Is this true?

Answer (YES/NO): NO